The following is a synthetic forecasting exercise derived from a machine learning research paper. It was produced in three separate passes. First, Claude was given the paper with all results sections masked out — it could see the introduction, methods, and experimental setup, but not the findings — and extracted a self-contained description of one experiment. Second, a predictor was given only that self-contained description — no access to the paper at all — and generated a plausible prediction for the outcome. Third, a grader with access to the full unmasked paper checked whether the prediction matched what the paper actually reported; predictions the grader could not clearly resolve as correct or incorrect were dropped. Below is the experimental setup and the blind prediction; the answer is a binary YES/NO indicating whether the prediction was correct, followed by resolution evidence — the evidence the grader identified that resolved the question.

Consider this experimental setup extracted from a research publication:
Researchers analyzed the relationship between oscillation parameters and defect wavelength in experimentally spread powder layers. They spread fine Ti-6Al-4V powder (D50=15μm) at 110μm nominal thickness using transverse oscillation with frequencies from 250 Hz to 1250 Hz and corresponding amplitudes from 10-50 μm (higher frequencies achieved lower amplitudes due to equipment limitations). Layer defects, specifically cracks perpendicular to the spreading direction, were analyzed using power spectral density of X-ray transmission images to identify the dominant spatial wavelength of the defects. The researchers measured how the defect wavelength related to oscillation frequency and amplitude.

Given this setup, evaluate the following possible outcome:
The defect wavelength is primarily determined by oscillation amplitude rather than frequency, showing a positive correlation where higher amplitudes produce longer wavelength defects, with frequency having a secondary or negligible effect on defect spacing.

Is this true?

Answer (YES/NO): NO